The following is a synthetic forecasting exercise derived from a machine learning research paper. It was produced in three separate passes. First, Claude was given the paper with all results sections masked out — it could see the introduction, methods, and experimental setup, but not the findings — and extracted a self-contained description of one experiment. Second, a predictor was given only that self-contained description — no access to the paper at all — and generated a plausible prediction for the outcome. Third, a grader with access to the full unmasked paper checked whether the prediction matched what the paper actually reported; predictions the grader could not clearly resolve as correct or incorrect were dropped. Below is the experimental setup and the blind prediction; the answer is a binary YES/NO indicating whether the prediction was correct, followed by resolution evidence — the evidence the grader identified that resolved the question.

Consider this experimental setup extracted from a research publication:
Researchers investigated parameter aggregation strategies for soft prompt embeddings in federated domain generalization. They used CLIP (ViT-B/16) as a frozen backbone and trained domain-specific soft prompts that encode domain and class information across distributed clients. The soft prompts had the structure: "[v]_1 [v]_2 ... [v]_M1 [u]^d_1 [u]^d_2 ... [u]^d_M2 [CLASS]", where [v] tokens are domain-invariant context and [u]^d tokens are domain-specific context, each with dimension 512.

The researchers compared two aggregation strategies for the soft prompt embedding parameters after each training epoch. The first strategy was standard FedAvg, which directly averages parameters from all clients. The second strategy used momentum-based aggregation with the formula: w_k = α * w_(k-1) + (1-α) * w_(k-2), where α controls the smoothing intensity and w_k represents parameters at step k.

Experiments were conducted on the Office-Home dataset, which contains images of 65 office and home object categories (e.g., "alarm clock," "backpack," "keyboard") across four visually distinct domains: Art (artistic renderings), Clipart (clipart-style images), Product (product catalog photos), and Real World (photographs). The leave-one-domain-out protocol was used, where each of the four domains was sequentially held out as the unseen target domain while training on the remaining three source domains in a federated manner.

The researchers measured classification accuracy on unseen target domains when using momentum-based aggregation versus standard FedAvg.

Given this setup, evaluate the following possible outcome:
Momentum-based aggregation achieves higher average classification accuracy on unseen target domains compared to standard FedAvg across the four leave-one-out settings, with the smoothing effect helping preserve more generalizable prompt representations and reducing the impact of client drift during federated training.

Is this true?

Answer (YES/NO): YES